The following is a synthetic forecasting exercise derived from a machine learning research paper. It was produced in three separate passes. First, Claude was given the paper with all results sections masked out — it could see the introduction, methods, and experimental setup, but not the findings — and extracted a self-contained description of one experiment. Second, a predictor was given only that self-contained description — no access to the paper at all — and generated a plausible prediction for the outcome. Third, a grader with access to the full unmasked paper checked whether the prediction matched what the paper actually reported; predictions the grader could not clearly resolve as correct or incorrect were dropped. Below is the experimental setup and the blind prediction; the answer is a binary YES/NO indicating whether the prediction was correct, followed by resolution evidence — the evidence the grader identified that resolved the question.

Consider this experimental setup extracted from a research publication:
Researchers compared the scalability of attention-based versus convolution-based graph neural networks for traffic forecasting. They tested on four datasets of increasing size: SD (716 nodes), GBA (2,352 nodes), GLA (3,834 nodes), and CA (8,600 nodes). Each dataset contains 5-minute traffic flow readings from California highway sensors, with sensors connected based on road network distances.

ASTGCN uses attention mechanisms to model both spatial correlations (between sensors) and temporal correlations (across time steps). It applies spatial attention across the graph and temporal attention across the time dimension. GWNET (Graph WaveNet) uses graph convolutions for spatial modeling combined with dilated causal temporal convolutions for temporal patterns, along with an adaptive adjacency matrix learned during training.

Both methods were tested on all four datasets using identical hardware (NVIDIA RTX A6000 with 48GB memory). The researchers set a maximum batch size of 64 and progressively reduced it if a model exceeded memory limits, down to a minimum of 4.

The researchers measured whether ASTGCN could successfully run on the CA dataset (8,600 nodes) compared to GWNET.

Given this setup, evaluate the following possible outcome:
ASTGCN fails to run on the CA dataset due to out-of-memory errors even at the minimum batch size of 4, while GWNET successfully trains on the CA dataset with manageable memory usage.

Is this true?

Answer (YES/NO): YES